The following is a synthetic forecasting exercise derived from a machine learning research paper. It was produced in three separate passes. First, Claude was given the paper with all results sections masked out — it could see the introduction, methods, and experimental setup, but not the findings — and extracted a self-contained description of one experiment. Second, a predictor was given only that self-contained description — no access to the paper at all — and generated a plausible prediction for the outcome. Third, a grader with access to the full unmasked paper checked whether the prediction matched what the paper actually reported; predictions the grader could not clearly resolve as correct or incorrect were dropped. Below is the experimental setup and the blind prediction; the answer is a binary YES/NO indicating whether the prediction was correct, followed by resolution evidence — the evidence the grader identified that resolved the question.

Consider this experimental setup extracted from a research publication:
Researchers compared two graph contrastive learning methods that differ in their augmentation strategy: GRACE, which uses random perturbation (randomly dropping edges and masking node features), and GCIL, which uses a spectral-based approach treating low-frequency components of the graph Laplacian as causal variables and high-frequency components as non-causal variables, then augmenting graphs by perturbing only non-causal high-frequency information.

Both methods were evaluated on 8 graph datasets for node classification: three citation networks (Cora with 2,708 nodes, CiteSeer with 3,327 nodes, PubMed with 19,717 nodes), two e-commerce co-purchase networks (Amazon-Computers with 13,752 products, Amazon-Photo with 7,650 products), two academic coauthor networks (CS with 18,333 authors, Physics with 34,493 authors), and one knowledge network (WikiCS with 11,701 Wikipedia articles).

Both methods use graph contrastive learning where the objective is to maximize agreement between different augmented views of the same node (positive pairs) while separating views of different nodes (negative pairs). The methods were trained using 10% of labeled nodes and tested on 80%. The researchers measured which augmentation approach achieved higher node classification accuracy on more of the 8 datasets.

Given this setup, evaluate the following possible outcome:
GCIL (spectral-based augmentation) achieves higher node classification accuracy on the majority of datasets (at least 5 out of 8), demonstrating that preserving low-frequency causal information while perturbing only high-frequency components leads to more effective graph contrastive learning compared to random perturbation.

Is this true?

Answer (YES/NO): NO